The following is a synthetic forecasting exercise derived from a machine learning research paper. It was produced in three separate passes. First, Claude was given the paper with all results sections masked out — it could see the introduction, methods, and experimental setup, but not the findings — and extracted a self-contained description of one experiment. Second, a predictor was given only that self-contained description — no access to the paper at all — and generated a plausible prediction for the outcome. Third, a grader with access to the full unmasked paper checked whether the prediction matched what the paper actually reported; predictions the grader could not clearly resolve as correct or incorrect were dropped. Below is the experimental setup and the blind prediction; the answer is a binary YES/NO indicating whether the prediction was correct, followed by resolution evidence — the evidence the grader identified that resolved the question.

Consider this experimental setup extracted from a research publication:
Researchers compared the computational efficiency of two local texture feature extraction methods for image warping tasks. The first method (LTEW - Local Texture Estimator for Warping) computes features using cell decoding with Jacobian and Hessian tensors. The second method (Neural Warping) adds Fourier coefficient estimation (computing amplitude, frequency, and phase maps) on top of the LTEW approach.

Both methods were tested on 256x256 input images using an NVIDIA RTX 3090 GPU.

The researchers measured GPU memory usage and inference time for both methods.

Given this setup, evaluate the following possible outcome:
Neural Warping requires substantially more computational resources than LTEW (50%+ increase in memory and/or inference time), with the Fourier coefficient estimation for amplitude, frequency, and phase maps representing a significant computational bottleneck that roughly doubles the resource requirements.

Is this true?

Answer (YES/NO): NO